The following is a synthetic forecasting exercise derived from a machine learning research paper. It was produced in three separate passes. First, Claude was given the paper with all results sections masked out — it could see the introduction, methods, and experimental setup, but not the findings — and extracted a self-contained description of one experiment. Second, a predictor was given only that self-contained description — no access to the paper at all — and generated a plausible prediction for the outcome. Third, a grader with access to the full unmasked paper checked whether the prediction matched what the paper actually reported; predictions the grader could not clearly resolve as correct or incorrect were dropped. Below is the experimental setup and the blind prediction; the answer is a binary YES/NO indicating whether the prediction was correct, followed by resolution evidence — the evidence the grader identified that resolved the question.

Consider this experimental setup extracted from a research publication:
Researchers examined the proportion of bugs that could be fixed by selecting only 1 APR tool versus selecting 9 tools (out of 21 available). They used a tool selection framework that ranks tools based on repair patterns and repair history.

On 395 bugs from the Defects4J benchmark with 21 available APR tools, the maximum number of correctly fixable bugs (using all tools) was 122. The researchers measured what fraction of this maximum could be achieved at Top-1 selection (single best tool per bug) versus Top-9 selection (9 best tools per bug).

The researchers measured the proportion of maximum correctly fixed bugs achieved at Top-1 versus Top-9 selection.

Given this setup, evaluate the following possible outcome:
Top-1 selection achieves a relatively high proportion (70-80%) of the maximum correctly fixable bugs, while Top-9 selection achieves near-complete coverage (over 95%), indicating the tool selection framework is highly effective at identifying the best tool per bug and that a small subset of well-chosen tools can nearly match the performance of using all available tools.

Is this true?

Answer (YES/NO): NO